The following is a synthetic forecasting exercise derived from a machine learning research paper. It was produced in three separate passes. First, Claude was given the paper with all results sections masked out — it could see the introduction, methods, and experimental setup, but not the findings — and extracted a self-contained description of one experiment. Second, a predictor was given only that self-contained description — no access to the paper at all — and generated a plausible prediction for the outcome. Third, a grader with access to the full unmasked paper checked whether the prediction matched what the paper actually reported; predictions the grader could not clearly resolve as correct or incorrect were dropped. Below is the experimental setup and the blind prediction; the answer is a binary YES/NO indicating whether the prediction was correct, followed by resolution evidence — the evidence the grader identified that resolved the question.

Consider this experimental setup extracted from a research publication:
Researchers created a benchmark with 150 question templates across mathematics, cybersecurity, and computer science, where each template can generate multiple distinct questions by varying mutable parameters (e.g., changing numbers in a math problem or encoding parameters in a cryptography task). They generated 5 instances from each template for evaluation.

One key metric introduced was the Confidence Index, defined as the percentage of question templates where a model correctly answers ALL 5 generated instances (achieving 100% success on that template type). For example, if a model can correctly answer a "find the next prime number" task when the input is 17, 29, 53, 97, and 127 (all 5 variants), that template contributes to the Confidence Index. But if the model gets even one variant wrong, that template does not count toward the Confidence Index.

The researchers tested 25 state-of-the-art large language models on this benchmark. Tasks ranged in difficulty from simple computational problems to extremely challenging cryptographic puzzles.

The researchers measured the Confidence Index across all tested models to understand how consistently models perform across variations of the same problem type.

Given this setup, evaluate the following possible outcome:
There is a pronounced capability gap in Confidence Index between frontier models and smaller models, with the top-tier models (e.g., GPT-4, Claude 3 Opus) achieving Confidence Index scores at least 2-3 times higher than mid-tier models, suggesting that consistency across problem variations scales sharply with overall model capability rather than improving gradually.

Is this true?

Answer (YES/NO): NO